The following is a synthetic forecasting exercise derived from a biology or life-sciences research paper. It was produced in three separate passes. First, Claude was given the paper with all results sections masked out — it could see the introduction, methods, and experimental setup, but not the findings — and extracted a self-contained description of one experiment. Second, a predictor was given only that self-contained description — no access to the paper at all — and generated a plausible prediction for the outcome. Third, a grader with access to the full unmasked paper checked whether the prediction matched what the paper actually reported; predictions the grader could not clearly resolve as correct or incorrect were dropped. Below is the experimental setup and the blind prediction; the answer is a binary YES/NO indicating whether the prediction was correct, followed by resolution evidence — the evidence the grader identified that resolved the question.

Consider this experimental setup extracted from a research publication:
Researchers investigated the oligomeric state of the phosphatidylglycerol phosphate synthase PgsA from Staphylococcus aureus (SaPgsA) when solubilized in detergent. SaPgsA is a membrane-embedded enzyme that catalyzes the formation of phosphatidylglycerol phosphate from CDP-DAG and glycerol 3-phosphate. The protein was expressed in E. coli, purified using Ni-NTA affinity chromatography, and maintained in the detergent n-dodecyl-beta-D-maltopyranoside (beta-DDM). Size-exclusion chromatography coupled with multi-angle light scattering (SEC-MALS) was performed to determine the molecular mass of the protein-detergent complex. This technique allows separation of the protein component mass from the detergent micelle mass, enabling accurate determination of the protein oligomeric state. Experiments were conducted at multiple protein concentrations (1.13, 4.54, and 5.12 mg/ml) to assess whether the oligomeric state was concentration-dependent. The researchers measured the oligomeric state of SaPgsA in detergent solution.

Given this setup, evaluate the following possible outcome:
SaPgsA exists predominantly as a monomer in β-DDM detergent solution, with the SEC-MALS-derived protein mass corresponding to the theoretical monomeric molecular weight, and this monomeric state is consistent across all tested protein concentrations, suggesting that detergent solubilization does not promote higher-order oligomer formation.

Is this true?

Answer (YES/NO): NO